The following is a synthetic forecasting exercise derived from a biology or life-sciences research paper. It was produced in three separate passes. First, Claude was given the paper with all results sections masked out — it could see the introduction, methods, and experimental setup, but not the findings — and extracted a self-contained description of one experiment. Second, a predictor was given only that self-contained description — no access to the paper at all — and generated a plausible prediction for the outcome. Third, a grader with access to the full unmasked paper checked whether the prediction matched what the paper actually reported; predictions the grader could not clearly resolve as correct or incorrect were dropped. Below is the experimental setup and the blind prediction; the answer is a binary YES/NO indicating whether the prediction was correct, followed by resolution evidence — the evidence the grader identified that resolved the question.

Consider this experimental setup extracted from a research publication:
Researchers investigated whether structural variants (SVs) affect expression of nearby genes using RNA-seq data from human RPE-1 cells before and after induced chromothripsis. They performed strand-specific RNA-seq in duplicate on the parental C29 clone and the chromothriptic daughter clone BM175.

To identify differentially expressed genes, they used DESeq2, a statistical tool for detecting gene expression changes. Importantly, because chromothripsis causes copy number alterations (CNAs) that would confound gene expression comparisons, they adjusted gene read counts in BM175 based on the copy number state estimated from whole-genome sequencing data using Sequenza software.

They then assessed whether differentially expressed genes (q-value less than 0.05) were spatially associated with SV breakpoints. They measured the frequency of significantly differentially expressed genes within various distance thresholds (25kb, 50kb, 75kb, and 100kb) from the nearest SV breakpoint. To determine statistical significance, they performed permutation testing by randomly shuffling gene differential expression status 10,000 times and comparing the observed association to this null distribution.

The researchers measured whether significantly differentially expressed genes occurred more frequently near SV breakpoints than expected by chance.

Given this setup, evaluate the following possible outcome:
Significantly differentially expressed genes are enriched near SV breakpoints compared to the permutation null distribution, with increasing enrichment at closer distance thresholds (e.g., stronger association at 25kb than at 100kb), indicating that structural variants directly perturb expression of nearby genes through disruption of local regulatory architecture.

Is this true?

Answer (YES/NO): YES